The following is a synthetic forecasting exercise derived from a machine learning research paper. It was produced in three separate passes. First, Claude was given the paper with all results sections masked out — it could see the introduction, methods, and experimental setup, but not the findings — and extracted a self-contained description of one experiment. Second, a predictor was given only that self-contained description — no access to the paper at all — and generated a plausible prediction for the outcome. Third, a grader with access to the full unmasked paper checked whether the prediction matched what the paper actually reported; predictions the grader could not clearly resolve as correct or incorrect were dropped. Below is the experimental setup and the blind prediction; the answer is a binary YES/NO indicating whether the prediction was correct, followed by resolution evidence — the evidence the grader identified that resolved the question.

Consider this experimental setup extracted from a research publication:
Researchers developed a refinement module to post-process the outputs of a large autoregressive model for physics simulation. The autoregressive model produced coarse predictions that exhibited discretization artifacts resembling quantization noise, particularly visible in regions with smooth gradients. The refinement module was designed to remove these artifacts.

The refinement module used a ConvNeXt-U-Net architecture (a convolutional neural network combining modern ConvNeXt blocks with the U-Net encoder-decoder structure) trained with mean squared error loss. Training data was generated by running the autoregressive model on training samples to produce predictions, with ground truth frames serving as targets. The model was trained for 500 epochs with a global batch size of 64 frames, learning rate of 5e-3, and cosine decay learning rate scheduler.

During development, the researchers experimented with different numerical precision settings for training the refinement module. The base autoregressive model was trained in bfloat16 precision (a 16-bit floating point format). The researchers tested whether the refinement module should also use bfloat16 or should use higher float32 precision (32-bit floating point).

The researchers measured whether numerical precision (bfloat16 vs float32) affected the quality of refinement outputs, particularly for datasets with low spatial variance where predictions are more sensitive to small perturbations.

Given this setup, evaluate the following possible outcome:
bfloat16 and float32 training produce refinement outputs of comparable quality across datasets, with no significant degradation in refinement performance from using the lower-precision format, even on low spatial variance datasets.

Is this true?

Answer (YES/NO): NO